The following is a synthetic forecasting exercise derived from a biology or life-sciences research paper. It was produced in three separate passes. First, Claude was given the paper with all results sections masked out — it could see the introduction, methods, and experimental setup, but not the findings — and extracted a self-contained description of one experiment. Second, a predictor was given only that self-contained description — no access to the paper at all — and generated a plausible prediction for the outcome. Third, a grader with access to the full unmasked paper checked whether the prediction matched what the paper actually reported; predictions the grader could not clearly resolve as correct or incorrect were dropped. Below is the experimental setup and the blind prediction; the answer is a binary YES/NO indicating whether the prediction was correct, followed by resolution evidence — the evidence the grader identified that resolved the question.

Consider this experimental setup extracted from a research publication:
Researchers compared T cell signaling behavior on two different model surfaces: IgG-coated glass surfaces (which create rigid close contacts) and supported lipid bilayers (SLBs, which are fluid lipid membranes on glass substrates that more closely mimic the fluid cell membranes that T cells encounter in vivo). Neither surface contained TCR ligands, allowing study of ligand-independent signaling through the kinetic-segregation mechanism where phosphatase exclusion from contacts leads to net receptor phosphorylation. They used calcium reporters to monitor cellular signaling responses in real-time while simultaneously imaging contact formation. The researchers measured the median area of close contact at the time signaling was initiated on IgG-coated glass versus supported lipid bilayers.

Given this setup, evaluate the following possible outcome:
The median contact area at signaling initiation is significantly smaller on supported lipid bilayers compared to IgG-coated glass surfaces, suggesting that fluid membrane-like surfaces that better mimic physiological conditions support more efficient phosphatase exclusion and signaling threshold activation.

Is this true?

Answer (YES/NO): NO